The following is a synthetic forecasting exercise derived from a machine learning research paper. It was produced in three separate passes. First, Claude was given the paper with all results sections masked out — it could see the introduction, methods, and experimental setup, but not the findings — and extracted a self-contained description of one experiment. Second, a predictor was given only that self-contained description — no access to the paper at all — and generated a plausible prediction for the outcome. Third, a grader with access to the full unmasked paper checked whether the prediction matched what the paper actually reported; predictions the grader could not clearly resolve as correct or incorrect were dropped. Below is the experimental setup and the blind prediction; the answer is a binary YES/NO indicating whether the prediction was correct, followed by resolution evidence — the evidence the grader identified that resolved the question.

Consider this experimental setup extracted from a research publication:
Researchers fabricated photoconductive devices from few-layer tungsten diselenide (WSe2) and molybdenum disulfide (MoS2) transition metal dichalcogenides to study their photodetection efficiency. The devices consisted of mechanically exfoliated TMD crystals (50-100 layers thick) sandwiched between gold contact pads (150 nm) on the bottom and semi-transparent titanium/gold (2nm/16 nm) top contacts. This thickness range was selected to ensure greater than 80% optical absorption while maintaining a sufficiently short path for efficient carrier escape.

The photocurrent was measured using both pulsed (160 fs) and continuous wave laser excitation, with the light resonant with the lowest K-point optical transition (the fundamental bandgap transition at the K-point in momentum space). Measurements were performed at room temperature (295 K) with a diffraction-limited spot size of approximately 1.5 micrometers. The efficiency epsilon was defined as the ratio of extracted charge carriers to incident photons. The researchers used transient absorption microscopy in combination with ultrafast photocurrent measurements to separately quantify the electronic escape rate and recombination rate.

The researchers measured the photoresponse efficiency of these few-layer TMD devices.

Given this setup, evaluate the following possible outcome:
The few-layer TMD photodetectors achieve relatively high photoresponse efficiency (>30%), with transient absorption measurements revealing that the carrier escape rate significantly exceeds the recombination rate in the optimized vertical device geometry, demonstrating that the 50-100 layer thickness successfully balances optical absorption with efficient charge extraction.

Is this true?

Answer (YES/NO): NO